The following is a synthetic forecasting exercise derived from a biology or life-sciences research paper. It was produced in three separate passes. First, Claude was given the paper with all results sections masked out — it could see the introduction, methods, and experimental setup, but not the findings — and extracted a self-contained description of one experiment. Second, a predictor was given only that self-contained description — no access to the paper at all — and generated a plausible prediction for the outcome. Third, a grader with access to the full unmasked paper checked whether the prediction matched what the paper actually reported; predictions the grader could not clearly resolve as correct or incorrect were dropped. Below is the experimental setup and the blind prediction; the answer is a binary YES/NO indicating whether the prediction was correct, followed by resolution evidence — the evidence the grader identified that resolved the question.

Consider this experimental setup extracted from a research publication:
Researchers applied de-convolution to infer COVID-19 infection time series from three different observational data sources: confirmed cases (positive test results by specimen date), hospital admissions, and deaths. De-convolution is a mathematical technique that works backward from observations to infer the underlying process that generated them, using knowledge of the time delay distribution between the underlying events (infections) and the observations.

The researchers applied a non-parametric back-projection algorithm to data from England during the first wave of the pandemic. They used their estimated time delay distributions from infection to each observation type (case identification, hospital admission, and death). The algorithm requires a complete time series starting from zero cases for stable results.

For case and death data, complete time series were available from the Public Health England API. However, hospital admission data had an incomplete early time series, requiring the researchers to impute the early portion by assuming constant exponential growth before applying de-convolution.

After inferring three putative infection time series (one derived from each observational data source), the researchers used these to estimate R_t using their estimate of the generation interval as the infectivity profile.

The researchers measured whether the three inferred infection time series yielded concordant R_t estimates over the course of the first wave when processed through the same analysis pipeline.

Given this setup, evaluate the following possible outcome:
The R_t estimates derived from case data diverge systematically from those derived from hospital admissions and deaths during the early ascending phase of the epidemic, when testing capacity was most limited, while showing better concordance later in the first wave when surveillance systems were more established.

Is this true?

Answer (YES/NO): NO